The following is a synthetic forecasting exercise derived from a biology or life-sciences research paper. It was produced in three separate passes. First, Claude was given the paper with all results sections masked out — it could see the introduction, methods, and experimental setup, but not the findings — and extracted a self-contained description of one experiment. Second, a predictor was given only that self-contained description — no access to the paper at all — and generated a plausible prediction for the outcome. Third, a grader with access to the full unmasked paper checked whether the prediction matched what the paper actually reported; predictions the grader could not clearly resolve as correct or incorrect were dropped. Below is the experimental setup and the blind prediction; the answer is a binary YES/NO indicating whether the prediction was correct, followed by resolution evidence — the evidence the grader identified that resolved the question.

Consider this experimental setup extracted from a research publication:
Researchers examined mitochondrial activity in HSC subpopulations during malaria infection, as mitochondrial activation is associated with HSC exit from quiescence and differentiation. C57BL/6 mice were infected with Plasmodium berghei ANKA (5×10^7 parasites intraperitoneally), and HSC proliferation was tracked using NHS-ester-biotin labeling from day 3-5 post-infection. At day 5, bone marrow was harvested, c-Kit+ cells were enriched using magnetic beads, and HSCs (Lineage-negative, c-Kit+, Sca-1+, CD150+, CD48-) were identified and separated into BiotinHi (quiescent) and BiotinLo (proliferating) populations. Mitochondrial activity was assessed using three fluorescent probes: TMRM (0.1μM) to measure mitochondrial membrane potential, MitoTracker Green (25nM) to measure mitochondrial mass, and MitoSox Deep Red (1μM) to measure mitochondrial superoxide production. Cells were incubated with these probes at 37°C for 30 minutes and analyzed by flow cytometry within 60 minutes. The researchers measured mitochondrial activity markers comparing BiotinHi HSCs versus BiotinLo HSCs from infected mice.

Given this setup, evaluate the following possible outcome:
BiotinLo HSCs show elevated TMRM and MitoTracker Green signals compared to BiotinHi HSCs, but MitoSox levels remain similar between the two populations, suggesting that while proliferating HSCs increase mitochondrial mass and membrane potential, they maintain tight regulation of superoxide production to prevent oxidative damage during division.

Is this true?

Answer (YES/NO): NO